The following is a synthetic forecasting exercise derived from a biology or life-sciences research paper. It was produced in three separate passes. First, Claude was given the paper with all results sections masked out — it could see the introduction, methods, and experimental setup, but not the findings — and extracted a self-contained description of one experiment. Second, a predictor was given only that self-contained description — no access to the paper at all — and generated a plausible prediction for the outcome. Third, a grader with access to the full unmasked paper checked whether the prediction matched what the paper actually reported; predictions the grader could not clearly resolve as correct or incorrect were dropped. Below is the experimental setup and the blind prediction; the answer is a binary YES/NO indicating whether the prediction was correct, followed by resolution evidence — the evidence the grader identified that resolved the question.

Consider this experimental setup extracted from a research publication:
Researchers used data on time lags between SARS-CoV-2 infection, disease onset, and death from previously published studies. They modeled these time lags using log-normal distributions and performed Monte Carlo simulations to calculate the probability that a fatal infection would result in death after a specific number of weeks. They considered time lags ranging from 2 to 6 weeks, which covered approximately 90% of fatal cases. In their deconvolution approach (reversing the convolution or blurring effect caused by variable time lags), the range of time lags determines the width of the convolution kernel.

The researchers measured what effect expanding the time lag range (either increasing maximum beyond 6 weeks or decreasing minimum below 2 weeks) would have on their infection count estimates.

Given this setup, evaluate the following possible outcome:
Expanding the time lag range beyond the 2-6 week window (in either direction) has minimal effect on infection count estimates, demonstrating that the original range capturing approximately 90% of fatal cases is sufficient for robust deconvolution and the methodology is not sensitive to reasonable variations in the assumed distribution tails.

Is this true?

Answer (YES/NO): NO